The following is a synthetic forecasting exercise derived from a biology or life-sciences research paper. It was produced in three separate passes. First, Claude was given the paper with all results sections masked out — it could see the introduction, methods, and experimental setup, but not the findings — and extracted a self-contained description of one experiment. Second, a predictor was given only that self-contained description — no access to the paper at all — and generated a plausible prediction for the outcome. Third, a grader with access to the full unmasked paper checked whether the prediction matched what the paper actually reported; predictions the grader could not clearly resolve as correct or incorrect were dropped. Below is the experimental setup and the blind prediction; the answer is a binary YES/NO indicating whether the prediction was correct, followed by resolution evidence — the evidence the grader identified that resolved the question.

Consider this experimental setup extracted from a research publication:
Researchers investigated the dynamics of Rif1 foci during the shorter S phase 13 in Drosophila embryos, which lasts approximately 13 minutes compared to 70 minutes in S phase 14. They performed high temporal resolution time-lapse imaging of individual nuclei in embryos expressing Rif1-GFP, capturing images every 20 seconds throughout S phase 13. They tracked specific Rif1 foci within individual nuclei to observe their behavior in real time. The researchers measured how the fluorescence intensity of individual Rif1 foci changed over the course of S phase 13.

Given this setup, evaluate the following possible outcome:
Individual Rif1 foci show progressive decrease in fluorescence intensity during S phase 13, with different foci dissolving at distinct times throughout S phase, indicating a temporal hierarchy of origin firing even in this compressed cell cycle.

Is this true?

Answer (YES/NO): YES